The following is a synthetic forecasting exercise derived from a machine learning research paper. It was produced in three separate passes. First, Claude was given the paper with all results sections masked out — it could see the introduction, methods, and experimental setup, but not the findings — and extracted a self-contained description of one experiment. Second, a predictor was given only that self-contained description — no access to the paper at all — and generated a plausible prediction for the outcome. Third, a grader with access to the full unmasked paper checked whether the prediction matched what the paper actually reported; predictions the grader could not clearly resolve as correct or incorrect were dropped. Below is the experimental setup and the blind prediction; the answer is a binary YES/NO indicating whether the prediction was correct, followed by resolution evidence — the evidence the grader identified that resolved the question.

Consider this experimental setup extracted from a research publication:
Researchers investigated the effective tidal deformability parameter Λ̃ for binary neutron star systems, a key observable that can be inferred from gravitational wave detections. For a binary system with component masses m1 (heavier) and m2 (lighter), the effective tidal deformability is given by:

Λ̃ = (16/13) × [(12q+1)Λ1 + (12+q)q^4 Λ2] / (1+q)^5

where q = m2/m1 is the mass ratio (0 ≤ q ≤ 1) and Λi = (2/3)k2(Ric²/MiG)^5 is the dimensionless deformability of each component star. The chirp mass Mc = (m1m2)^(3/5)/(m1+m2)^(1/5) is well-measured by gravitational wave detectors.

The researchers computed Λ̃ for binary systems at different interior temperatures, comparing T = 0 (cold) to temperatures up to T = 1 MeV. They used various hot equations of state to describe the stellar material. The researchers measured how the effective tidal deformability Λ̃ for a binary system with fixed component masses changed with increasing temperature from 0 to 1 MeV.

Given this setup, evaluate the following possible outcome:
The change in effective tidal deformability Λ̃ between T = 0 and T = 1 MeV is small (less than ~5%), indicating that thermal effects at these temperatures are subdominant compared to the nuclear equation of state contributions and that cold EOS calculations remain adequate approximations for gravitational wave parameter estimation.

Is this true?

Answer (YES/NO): YES